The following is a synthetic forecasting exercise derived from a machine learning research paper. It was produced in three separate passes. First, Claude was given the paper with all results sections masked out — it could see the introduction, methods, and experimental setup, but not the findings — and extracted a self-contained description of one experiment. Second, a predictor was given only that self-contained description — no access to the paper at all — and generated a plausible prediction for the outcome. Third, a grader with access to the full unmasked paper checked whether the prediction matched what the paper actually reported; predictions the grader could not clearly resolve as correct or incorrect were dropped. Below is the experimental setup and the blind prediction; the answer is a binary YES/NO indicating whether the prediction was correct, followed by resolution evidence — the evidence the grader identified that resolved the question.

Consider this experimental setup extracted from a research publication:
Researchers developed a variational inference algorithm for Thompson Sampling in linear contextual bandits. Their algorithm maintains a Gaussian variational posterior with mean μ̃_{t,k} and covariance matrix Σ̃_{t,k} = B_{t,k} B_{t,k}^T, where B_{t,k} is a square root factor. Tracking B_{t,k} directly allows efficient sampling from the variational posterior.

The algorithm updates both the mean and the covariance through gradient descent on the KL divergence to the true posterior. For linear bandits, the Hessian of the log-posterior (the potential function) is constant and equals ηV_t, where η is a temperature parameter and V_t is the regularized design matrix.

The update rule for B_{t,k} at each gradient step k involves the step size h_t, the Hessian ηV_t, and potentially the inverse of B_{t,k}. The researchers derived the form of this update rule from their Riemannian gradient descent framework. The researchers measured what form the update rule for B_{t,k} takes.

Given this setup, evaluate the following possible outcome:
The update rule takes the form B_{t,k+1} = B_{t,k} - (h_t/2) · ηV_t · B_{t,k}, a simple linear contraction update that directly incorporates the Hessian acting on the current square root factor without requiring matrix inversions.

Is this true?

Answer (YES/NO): NO